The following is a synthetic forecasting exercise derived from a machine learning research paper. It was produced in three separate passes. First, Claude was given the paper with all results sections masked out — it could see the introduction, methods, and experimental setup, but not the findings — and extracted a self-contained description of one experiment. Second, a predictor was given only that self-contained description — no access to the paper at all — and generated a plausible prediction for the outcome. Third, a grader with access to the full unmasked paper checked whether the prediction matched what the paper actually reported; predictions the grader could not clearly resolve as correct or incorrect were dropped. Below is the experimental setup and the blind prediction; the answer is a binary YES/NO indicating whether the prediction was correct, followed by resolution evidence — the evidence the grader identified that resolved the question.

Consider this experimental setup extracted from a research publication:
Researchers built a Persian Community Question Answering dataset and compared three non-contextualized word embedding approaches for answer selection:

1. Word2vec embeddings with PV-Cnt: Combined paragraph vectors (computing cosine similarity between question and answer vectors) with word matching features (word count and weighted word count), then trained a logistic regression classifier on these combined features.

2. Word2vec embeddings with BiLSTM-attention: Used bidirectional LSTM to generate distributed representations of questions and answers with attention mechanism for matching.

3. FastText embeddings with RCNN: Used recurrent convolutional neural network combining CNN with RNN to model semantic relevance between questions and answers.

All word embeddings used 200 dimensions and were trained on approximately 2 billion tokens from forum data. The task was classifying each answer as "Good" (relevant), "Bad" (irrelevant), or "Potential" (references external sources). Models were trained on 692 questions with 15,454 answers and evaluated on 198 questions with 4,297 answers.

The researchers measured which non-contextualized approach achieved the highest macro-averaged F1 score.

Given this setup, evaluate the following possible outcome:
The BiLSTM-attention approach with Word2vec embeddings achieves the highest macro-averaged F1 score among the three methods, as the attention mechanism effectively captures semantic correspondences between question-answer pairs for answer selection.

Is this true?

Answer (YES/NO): NO